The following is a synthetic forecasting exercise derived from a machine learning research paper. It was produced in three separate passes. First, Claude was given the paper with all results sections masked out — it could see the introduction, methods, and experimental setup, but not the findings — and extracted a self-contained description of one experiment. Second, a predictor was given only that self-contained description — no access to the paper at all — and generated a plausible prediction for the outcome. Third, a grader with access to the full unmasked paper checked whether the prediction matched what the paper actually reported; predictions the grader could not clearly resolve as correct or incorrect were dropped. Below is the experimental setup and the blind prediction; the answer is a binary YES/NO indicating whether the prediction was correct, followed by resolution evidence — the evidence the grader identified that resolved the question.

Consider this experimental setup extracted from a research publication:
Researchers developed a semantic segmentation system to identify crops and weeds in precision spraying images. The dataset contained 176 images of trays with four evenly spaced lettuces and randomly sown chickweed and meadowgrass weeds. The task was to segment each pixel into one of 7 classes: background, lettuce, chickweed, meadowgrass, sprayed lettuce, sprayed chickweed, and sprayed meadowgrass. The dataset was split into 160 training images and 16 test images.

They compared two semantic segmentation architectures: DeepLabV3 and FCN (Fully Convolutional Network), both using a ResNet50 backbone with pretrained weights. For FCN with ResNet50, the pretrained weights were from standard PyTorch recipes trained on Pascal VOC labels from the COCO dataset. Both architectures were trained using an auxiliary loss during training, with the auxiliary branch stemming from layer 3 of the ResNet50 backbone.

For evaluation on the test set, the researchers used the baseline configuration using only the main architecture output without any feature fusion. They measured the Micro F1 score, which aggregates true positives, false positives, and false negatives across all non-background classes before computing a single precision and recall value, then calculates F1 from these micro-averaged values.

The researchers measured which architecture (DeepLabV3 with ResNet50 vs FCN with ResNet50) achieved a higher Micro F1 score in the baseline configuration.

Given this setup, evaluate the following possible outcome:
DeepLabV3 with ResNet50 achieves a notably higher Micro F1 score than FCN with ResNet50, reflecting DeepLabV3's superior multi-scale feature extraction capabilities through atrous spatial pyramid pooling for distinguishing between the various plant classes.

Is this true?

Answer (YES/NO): NO